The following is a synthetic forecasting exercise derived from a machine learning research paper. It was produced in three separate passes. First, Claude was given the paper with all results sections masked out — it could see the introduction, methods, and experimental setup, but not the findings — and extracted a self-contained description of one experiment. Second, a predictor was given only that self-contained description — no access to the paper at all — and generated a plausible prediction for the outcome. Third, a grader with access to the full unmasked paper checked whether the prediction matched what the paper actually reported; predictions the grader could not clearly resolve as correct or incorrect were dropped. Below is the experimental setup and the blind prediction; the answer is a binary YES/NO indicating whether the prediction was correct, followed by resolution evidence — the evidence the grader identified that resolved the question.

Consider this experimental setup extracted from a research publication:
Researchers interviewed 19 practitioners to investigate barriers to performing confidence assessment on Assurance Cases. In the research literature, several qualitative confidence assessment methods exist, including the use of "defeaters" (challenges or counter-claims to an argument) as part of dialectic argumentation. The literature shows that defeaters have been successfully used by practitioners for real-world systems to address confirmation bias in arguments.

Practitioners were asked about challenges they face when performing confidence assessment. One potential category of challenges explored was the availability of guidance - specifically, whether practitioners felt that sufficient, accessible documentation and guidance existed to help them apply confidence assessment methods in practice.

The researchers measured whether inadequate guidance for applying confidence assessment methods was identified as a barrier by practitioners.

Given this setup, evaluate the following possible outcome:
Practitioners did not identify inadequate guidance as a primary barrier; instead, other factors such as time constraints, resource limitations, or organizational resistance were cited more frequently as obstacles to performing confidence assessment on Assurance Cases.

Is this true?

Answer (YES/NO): NO